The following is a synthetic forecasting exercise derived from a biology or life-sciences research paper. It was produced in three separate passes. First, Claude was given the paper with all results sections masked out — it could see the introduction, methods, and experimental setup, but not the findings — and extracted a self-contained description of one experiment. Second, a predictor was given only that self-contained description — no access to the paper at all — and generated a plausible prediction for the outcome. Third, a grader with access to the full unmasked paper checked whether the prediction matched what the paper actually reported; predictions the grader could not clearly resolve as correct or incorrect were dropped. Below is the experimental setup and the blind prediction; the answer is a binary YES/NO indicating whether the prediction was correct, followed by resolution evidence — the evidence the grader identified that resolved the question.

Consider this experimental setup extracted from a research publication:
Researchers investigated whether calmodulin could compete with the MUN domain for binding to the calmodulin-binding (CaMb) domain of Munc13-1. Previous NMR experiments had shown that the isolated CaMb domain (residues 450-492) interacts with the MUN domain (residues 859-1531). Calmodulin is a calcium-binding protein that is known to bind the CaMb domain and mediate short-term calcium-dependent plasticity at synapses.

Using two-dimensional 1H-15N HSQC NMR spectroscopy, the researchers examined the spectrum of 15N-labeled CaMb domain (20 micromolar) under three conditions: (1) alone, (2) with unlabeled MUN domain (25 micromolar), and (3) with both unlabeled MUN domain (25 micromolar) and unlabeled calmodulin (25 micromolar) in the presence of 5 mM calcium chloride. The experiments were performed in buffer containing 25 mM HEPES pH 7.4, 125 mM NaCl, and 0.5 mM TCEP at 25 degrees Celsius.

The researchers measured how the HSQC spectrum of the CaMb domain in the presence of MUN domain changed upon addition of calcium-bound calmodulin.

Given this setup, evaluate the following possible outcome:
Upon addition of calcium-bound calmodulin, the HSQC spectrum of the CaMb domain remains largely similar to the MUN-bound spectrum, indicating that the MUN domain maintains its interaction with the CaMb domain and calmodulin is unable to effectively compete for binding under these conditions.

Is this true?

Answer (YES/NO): NO